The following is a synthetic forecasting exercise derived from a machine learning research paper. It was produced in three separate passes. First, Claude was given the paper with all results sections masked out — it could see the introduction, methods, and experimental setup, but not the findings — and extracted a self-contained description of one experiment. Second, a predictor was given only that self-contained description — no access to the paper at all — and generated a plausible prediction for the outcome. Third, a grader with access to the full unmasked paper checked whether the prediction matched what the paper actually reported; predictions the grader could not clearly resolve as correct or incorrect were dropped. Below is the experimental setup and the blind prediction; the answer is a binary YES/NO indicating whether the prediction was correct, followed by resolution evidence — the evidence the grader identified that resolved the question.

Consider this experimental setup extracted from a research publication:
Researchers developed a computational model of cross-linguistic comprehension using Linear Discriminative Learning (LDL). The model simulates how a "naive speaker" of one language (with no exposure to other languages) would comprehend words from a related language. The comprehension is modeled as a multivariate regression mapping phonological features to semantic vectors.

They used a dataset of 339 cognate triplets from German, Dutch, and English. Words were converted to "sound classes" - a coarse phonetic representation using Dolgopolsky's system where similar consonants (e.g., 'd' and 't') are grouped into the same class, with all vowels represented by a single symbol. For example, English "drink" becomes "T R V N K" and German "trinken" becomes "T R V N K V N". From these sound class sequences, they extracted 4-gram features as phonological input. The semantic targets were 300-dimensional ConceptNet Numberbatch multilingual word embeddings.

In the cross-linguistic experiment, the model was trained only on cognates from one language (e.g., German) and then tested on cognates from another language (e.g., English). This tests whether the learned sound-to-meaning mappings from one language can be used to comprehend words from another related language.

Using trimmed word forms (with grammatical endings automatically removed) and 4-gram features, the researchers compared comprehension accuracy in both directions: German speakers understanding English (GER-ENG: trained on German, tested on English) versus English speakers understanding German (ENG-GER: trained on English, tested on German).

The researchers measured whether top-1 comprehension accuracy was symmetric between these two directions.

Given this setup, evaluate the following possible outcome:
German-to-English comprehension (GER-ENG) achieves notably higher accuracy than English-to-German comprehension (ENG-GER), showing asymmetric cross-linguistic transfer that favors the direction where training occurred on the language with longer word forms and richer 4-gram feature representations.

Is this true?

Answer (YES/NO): YES